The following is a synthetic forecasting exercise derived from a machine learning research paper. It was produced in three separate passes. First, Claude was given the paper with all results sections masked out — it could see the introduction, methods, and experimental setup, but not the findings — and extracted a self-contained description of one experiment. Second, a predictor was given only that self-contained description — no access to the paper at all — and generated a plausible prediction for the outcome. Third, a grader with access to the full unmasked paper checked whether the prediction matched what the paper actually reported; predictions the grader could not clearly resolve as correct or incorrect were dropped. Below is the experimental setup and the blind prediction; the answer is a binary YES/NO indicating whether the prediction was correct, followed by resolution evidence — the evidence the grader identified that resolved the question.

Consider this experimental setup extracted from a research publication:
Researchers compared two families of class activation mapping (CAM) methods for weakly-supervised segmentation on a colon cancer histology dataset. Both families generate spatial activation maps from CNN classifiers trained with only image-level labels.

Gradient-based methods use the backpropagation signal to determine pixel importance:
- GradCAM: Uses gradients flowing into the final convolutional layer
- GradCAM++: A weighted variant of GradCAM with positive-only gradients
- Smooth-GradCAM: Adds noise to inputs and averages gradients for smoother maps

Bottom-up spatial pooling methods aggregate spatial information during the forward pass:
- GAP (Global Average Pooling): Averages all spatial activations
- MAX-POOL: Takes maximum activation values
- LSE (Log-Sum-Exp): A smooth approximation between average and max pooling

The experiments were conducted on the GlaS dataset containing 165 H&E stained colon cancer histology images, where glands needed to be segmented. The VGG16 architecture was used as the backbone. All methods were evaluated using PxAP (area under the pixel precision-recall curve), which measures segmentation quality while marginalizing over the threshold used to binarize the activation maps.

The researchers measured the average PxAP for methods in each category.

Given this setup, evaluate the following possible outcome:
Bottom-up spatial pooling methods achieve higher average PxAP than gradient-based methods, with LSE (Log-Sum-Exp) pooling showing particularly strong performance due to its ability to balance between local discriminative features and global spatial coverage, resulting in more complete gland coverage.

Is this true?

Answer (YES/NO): NO